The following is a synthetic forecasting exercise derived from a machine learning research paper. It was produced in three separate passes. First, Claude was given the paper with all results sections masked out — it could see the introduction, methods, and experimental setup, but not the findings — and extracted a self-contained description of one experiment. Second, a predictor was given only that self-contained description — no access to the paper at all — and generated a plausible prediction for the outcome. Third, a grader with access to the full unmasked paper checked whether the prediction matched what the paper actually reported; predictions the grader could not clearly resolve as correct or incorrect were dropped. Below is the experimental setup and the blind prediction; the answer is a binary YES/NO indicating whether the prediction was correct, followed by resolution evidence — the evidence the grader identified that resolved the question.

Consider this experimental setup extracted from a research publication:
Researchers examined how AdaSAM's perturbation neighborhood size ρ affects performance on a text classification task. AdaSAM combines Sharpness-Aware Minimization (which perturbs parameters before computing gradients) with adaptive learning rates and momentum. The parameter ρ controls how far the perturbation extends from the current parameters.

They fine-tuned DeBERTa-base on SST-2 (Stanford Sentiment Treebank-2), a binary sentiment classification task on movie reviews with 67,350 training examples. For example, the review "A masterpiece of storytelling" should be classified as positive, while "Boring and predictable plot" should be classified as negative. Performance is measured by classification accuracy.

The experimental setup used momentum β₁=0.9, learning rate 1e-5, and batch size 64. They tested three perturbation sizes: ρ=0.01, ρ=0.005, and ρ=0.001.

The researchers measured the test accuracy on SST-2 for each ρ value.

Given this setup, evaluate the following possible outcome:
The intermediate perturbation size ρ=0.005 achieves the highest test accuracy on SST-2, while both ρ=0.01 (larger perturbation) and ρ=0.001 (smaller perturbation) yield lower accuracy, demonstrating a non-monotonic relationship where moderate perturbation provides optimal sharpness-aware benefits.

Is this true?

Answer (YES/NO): YES